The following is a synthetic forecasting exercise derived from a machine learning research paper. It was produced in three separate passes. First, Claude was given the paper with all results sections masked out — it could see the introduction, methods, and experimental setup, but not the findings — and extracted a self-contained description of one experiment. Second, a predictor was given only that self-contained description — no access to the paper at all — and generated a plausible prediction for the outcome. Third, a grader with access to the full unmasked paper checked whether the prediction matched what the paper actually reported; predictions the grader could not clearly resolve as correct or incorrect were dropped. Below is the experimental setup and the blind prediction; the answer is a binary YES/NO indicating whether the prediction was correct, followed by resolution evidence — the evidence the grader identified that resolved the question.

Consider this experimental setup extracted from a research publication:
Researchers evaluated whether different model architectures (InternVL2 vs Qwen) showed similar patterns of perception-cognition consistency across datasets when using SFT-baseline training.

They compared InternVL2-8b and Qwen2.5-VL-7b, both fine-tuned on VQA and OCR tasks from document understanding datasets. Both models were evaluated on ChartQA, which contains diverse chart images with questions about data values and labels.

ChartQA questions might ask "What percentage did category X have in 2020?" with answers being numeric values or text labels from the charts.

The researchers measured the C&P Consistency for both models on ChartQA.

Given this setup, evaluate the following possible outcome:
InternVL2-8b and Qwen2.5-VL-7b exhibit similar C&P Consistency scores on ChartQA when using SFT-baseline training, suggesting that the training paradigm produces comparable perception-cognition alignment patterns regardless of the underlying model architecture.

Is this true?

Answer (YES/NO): NO